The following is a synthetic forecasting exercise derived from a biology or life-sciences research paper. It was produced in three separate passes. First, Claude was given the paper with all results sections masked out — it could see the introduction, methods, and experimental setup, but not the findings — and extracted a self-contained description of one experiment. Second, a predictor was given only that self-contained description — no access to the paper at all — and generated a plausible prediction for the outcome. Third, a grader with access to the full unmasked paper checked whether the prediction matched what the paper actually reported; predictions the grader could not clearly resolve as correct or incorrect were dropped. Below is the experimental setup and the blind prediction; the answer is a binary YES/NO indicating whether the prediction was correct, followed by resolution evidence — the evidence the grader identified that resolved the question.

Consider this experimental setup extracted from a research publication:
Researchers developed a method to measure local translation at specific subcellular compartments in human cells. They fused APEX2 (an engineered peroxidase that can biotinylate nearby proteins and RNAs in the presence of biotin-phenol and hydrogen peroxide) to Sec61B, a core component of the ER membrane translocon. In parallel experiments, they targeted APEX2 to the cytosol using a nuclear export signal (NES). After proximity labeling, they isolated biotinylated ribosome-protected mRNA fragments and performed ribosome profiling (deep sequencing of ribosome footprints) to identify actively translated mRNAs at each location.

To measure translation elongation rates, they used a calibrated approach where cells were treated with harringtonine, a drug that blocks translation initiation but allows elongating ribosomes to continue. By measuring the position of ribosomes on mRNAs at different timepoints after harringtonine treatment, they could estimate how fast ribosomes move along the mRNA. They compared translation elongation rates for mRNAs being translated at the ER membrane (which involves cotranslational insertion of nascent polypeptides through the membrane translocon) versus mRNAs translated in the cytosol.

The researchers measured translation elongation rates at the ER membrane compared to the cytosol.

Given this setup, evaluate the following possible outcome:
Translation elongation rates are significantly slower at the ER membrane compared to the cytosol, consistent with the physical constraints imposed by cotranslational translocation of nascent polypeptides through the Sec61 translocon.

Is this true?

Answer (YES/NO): YES